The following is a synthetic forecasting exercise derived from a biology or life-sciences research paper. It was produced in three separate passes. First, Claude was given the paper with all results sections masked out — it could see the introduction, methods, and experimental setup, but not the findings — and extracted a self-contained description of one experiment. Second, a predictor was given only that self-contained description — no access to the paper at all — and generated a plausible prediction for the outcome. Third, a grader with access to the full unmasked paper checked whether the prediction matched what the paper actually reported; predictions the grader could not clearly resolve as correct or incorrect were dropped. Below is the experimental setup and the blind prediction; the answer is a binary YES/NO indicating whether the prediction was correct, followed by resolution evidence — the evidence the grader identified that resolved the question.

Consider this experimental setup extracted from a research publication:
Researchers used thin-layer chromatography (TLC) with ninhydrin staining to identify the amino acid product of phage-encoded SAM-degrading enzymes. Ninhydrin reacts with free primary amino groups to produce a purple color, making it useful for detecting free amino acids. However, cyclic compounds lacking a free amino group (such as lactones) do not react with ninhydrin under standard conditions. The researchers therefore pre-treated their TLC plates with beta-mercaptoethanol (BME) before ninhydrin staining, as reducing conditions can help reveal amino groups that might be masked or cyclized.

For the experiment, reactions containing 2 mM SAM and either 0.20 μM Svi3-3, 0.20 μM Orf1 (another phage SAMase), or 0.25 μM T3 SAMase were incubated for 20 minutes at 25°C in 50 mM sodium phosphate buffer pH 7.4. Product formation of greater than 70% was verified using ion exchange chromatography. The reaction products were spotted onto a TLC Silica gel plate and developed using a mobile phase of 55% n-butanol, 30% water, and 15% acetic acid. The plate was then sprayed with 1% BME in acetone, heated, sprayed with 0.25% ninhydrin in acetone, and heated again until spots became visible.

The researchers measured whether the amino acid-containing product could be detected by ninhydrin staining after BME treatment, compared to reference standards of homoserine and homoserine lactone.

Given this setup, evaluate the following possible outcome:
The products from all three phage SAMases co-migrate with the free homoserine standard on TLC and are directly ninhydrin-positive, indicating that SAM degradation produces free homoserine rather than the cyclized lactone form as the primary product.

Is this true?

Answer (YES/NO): NO